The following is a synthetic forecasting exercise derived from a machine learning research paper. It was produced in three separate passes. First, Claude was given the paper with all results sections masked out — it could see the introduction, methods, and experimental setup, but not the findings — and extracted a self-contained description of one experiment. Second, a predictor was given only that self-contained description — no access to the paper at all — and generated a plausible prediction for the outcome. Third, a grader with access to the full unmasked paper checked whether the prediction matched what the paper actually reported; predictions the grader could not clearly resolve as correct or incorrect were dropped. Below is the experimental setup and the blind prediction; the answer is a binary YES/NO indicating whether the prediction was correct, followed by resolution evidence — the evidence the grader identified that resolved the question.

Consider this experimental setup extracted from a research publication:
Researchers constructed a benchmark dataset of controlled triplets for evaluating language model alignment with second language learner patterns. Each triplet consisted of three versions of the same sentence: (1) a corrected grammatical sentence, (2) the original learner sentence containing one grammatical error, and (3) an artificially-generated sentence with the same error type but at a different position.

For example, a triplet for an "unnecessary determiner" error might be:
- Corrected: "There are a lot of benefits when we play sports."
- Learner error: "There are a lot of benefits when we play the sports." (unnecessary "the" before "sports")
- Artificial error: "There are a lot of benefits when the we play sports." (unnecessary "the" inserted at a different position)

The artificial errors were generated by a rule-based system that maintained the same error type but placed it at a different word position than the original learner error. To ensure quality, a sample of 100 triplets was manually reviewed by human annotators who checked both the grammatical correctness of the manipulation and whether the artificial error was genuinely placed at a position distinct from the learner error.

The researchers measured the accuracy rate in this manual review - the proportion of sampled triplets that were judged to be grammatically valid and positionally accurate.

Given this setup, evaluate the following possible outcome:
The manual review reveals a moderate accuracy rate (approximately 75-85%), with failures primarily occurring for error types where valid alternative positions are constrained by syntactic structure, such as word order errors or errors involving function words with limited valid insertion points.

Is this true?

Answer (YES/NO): NO